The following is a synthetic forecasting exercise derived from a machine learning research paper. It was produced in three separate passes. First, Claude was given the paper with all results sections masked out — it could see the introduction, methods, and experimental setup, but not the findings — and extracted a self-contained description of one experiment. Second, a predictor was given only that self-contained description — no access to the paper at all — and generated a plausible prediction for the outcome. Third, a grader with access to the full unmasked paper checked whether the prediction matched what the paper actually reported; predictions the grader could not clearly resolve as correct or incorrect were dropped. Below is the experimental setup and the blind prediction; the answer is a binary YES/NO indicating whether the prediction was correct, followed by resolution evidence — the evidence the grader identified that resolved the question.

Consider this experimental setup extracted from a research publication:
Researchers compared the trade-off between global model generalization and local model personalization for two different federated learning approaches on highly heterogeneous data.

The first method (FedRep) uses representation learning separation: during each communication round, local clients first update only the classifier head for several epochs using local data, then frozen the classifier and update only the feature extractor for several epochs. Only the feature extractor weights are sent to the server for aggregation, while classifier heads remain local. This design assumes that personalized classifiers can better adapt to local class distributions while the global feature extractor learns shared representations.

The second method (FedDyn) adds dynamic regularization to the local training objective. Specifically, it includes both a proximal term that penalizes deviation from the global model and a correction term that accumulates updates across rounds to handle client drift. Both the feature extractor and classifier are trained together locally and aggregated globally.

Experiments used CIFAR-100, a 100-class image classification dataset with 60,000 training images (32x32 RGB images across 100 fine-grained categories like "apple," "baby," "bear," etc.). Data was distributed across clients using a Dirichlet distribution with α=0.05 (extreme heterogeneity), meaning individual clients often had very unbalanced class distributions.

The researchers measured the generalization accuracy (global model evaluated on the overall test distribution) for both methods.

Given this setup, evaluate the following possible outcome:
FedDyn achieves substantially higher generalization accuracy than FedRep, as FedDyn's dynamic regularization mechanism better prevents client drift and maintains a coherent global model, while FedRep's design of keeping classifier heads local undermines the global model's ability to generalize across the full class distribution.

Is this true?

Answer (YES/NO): YES